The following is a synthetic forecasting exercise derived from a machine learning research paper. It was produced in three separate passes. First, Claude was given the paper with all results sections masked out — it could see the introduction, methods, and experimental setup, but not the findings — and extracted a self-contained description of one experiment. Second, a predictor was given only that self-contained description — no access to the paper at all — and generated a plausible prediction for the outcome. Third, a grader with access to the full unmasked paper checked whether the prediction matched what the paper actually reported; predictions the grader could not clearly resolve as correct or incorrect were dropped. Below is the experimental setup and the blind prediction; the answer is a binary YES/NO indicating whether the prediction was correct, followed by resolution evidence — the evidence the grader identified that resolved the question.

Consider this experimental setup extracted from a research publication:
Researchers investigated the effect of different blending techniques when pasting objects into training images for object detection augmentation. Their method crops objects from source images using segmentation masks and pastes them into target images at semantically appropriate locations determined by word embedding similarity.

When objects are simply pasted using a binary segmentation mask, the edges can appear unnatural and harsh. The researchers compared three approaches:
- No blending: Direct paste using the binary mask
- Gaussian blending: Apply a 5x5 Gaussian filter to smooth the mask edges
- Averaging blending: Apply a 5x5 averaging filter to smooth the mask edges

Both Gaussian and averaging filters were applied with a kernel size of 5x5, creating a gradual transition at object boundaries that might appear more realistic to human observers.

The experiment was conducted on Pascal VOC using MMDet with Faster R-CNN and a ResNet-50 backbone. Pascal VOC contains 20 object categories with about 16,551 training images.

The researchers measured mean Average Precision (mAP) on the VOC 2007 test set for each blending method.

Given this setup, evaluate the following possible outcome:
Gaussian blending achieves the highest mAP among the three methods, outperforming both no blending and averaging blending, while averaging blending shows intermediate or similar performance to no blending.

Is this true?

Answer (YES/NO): NO